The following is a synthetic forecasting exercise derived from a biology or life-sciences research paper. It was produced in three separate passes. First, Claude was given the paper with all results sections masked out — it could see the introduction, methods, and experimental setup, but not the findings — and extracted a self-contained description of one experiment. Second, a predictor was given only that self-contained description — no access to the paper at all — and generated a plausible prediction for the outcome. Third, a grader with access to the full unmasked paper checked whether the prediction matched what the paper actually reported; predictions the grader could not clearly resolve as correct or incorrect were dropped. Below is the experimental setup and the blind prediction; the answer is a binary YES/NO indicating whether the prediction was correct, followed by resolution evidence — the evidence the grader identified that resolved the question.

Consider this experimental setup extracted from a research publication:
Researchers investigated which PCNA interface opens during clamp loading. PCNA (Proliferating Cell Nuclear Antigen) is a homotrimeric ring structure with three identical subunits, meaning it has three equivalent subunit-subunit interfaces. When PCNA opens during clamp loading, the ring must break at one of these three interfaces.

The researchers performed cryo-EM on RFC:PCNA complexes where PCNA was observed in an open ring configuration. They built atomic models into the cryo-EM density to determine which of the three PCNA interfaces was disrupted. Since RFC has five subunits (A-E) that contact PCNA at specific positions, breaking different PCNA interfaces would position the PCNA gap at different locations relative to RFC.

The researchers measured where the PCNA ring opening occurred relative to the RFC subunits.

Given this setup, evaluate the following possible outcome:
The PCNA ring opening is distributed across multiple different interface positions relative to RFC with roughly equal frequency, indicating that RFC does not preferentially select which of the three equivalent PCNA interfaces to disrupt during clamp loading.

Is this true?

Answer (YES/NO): NO